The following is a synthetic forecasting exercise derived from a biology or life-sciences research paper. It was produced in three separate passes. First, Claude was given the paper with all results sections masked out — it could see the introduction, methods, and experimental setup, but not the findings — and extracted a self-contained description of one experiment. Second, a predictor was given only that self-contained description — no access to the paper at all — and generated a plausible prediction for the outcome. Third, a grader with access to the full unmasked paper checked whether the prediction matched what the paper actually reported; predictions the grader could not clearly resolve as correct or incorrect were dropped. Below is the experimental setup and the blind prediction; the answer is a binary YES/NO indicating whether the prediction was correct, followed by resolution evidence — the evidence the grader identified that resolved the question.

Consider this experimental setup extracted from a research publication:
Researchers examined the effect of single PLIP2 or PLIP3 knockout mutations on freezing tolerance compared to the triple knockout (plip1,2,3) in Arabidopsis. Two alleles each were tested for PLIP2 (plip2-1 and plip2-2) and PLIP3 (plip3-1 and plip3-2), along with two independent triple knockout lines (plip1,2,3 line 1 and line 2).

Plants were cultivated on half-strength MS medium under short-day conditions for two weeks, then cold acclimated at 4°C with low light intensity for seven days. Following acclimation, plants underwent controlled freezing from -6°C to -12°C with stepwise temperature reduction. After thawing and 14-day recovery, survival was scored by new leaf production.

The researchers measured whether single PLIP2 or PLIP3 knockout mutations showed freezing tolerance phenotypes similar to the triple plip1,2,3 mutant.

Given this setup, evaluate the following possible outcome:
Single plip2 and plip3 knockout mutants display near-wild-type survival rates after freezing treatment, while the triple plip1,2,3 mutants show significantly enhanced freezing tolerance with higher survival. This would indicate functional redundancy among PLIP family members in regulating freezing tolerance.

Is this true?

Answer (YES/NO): NO